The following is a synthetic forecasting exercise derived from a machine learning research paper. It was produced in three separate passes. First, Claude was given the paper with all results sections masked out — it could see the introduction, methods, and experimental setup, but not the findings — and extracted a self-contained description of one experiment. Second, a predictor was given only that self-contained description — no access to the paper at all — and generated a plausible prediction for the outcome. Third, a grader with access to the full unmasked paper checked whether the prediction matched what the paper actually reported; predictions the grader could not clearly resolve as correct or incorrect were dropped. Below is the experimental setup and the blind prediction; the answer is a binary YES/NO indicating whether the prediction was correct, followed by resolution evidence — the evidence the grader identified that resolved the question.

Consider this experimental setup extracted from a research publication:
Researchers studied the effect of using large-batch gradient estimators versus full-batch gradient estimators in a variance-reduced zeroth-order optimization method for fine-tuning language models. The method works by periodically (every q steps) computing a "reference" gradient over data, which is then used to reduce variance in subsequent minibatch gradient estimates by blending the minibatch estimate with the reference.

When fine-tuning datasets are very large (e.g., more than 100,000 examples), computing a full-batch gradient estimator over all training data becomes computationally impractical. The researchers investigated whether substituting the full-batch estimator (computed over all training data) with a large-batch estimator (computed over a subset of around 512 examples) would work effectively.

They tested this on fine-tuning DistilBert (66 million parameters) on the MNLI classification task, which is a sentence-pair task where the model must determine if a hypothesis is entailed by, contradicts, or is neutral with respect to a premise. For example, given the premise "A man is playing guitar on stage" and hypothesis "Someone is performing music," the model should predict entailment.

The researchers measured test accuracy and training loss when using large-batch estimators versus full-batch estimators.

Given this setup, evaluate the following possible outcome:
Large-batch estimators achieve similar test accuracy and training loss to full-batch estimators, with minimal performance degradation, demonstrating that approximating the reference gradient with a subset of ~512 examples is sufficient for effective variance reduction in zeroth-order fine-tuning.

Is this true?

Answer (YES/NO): YES